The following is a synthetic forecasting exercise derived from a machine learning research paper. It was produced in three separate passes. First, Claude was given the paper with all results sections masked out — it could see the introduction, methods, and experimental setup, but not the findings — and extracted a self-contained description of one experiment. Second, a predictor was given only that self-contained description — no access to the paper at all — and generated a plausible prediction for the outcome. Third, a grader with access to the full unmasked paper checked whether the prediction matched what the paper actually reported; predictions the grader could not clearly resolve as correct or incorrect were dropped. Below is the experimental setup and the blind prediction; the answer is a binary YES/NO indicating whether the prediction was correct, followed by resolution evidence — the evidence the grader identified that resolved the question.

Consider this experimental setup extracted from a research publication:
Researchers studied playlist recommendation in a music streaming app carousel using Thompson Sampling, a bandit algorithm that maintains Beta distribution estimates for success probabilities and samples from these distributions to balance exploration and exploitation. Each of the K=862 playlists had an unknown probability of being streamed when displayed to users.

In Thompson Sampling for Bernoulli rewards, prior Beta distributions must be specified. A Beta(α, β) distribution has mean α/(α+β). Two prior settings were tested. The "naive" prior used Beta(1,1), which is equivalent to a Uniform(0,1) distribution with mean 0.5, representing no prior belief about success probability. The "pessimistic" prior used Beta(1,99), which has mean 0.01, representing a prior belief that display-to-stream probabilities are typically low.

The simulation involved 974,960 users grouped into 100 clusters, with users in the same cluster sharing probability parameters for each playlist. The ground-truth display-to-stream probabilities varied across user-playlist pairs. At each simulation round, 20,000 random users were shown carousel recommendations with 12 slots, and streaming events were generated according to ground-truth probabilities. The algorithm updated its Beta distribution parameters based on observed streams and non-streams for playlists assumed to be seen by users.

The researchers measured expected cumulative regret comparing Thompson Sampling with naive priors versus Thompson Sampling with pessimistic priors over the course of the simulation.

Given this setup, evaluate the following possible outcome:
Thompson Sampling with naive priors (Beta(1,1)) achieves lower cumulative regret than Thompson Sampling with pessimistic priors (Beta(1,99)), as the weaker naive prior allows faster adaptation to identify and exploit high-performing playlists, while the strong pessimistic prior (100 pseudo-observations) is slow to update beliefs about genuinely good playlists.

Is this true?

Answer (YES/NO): NO